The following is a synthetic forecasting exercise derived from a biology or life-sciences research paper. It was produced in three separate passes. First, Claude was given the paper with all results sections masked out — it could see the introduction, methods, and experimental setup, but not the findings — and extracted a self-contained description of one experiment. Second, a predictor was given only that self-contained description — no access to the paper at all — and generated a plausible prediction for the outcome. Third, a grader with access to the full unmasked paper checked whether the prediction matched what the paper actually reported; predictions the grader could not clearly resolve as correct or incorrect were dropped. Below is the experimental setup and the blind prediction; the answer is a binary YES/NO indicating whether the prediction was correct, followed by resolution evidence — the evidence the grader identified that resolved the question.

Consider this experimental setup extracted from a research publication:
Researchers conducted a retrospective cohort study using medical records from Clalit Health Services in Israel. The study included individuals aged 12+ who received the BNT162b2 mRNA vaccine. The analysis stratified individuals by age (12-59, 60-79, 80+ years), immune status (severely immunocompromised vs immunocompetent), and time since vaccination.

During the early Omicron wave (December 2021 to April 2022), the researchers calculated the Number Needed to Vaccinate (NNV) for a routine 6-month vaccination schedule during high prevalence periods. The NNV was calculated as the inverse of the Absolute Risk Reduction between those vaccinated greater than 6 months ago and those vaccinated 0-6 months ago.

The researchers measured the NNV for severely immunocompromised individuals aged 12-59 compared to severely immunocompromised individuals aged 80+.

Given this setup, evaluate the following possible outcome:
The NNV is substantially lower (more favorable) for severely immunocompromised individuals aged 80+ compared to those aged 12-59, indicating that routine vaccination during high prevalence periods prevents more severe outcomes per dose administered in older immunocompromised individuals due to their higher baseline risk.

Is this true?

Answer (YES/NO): YES